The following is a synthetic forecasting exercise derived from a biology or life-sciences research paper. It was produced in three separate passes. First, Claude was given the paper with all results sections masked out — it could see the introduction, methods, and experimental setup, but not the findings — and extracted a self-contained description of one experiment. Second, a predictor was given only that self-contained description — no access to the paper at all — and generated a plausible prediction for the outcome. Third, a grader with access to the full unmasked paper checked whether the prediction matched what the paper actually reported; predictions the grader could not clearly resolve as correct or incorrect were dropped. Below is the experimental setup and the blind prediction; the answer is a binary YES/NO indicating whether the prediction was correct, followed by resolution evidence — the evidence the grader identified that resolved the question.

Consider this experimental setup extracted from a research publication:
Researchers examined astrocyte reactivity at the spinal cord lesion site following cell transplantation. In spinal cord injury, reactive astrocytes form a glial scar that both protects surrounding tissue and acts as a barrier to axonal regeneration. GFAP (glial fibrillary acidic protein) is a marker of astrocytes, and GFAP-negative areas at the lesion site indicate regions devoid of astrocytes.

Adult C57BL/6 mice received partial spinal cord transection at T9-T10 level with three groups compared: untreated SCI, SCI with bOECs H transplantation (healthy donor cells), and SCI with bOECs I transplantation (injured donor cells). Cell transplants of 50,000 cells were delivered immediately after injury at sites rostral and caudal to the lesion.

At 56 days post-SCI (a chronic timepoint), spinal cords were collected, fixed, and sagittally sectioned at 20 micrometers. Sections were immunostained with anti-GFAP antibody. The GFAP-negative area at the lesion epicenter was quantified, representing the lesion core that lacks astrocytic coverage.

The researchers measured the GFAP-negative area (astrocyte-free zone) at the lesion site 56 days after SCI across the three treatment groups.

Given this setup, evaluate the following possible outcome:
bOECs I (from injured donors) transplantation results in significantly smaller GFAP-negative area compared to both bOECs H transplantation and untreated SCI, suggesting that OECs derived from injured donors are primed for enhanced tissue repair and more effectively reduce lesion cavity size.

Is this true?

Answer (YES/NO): NO